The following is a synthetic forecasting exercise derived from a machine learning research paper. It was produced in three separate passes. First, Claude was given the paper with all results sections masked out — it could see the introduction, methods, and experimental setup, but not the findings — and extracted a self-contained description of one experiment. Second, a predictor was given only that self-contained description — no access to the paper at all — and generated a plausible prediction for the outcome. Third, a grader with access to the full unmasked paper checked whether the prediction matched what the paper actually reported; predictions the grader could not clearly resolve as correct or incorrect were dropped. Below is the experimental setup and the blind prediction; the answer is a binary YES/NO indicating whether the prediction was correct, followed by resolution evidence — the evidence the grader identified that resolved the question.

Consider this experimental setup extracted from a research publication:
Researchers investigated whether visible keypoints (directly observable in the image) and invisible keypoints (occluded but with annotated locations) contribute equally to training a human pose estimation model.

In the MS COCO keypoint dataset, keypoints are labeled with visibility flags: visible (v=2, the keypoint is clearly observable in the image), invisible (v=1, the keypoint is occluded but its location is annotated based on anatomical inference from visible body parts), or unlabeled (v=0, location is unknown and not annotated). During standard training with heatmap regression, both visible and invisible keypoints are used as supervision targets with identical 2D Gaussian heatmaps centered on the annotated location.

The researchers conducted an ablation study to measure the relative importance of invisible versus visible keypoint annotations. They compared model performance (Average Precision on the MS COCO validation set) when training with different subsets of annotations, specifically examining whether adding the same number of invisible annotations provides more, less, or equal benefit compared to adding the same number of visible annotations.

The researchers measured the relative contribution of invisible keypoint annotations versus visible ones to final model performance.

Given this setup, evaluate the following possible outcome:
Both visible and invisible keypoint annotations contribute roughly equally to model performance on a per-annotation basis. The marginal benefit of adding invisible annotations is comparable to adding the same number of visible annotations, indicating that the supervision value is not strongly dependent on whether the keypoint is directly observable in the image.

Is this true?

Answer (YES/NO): NO